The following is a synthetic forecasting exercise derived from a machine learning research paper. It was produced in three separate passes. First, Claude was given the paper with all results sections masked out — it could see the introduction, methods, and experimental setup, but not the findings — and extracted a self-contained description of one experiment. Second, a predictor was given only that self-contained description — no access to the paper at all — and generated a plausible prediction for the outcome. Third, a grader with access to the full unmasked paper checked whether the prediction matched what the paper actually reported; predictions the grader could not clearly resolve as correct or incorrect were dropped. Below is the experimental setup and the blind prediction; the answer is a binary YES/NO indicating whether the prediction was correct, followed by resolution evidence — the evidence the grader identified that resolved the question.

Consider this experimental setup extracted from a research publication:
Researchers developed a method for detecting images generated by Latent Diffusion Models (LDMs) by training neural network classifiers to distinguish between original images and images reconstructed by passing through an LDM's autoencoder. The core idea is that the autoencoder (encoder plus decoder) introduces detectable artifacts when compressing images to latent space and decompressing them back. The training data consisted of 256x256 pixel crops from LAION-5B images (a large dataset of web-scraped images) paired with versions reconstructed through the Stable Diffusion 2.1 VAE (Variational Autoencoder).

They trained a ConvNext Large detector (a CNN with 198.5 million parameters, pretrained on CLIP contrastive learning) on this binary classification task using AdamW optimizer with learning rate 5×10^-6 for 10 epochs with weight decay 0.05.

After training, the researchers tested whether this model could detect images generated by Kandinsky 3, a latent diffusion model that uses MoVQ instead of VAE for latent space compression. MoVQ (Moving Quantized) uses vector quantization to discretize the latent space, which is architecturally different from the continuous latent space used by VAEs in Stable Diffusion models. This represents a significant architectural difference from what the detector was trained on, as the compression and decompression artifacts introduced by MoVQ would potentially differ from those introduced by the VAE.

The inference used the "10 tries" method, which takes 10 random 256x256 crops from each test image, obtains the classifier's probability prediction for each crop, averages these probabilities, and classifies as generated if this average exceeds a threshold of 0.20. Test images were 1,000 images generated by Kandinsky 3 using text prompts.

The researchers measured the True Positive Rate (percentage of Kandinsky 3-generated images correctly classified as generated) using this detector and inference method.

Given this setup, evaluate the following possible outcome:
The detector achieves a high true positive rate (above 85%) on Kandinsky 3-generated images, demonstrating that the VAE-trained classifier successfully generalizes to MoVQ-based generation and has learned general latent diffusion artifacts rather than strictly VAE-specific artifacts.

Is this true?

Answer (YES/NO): YES